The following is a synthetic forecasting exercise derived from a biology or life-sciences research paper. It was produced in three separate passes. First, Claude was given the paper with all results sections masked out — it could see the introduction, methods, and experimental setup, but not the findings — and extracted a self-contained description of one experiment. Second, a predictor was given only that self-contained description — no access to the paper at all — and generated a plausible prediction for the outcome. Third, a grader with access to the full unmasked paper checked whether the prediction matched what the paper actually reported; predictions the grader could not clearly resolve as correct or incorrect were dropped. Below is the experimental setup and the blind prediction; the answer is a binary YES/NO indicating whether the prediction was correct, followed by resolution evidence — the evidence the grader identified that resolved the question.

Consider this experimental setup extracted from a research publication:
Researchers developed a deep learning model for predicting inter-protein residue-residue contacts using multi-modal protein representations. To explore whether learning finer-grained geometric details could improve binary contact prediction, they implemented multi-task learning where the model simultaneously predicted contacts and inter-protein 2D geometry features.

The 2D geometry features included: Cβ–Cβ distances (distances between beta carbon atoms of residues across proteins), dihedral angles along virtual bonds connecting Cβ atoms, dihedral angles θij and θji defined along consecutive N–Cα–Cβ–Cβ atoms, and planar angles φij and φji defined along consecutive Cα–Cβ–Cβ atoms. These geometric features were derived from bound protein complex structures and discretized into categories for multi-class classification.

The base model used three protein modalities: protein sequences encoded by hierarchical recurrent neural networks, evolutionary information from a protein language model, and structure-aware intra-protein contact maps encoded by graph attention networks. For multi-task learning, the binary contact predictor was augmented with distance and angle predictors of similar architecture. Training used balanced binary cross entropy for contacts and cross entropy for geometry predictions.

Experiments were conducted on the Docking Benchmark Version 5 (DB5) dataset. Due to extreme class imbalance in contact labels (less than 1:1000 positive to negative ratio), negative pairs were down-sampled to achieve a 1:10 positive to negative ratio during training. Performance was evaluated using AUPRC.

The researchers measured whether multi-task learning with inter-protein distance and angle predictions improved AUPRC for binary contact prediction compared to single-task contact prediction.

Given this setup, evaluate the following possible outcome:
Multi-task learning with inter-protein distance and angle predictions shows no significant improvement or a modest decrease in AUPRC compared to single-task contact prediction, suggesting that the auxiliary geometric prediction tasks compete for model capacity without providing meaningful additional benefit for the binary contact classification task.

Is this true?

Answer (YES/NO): YES